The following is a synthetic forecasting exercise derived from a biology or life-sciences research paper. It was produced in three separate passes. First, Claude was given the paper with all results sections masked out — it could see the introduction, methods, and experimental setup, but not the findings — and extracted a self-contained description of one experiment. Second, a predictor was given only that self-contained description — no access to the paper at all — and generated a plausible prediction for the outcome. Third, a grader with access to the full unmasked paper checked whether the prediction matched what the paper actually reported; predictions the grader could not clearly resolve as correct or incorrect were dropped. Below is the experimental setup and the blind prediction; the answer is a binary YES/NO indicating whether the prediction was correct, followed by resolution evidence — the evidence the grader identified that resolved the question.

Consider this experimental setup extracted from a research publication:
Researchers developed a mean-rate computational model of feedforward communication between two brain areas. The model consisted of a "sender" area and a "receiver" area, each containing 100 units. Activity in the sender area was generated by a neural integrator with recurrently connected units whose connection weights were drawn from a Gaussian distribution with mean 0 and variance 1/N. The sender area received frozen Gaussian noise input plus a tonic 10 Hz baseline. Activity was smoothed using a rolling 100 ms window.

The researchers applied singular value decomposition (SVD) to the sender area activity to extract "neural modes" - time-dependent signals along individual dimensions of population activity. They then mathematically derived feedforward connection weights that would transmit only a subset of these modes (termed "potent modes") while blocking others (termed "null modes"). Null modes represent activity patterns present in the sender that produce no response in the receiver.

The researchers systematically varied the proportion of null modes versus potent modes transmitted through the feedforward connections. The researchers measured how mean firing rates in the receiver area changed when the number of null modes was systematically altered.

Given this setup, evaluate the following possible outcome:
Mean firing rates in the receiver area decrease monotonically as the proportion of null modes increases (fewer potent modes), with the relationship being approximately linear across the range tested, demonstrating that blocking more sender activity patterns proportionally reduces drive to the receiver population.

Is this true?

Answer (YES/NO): NO